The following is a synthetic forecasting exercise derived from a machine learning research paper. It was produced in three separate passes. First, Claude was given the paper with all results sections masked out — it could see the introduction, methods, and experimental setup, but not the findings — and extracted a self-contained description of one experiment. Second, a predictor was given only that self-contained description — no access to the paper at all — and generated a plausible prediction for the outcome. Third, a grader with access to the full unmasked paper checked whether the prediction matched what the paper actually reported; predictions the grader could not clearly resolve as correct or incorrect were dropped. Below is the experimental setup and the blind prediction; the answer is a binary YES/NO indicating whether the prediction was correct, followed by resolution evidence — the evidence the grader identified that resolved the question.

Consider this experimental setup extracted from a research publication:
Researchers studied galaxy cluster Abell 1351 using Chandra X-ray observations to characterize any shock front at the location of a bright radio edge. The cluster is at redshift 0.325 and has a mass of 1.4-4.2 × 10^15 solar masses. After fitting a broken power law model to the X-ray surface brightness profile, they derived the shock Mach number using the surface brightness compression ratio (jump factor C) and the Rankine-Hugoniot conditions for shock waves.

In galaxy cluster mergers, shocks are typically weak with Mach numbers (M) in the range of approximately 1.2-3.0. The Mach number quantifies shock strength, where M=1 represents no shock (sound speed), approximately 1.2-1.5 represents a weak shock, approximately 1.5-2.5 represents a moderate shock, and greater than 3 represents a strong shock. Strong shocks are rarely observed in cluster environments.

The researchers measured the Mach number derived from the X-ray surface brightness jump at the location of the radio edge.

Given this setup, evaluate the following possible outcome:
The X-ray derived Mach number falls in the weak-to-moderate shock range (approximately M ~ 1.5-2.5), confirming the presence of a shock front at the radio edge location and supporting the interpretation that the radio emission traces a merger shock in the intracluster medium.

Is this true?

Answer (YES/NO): NO